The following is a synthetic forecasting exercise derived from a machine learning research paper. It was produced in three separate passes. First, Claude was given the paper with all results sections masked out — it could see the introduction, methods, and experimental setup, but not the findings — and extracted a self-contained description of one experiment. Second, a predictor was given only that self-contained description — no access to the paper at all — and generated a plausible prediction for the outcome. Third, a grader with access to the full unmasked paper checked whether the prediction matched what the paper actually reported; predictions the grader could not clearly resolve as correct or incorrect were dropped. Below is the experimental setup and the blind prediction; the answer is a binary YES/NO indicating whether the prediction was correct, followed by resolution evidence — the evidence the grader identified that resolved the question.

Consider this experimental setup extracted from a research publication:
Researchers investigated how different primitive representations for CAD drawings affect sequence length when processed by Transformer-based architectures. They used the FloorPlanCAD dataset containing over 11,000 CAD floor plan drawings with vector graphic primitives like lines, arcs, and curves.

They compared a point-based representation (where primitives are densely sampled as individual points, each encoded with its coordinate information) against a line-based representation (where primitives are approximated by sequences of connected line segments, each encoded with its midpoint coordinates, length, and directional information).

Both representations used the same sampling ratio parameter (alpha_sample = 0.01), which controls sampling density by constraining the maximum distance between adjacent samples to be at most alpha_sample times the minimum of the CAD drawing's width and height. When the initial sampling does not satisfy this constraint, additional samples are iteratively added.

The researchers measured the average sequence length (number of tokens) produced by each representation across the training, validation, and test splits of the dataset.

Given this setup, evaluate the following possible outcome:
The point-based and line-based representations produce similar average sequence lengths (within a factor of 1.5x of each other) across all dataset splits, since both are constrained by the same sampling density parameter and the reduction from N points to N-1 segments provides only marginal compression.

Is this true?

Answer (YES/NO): YES